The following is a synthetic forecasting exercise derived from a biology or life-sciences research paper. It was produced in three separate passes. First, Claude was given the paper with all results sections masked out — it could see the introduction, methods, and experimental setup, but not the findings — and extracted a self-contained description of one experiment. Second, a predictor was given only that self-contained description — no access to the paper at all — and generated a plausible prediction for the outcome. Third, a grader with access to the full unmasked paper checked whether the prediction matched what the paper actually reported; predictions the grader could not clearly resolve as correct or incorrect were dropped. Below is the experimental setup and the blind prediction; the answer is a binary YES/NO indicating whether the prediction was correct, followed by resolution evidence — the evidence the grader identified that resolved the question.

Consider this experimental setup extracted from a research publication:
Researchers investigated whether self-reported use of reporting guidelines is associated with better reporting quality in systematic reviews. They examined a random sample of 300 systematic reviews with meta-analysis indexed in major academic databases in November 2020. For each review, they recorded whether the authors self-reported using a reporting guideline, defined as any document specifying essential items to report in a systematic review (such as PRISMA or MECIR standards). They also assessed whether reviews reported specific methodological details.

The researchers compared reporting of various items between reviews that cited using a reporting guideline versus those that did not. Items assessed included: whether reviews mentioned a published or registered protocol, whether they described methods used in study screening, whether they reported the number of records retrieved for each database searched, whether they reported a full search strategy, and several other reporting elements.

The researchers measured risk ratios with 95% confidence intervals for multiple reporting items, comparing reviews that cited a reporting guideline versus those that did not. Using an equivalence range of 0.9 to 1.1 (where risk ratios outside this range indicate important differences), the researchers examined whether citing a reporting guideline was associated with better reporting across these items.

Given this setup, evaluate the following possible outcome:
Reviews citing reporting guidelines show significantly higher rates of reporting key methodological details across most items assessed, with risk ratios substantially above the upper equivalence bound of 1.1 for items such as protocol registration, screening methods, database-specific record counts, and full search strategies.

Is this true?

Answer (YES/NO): NO